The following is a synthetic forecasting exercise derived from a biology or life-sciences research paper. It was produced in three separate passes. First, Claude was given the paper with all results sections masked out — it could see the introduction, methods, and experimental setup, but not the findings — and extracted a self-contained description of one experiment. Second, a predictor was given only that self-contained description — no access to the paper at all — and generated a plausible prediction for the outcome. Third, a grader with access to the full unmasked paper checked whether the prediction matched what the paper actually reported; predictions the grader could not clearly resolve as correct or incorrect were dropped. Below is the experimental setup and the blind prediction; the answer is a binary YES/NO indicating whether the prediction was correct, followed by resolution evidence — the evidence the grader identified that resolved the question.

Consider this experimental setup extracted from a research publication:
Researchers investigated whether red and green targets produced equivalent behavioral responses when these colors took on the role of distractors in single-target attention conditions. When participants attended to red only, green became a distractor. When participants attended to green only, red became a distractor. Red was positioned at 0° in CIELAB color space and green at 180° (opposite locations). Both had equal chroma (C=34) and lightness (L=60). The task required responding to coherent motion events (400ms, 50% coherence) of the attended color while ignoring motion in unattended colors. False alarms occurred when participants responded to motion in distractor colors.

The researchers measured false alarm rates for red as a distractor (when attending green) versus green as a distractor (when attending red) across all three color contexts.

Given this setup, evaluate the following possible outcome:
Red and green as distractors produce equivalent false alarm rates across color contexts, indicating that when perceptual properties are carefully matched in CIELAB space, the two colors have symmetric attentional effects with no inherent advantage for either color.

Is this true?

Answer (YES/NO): NO